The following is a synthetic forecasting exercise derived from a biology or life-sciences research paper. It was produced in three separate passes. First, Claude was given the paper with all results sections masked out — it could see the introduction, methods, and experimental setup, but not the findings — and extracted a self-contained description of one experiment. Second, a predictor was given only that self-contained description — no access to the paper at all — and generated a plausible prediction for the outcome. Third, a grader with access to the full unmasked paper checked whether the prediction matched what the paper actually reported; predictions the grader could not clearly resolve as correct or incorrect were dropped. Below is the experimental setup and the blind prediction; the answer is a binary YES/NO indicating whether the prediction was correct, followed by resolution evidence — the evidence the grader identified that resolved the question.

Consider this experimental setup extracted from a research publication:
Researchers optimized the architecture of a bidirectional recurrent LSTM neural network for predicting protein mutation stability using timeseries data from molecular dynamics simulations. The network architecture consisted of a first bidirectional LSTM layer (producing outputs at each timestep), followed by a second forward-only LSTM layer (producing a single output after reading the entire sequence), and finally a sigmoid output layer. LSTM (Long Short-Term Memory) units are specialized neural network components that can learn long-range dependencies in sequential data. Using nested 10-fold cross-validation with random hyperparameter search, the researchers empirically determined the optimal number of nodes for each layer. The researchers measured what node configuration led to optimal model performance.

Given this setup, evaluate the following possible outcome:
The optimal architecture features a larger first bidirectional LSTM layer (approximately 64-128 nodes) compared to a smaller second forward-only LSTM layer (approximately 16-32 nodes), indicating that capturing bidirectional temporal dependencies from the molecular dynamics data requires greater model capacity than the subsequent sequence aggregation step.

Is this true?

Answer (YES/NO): NO